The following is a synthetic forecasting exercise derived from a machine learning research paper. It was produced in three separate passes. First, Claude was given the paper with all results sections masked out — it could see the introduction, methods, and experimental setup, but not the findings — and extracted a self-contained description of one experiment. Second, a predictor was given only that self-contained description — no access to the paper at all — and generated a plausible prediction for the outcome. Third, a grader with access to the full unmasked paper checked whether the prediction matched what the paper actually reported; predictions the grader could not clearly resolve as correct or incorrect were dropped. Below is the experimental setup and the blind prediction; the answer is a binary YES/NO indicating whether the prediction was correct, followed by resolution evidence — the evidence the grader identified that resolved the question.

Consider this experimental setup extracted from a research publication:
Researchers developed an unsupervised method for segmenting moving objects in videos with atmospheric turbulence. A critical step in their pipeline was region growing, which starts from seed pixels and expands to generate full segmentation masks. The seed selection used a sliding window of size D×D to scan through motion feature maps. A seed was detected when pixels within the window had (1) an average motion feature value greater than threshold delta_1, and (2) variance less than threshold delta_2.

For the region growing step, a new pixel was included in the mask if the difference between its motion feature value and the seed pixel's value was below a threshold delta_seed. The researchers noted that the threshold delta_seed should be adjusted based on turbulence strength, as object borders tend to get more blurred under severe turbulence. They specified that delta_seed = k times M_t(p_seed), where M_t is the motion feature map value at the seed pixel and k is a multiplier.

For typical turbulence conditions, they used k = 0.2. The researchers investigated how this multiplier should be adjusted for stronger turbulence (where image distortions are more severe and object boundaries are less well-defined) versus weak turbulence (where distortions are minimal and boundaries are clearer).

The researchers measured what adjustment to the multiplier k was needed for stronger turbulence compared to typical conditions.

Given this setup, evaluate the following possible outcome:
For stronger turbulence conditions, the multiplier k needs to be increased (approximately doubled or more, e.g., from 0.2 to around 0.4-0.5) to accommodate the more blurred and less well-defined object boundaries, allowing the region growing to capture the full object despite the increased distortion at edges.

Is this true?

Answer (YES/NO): NO